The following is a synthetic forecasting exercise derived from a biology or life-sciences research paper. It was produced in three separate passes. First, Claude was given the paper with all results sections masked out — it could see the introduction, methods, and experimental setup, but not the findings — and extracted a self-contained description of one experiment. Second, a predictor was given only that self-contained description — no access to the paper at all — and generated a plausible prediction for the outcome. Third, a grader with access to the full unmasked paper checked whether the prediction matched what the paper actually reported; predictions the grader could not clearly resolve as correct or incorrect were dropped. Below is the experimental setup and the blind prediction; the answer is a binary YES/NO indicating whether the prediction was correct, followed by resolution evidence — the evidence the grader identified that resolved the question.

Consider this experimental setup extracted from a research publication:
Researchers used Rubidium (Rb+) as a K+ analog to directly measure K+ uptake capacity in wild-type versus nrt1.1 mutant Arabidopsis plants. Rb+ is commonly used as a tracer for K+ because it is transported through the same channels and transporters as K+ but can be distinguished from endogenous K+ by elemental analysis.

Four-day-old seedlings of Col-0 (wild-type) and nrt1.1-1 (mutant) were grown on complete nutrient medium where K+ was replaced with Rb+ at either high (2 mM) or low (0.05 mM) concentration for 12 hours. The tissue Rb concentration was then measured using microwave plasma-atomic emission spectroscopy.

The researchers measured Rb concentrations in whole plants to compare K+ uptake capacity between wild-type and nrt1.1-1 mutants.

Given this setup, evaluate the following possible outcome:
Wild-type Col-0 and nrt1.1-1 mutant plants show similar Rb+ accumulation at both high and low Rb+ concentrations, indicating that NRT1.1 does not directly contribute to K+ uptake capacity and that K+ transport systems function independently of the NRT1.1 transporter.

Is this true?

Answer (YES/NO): NO